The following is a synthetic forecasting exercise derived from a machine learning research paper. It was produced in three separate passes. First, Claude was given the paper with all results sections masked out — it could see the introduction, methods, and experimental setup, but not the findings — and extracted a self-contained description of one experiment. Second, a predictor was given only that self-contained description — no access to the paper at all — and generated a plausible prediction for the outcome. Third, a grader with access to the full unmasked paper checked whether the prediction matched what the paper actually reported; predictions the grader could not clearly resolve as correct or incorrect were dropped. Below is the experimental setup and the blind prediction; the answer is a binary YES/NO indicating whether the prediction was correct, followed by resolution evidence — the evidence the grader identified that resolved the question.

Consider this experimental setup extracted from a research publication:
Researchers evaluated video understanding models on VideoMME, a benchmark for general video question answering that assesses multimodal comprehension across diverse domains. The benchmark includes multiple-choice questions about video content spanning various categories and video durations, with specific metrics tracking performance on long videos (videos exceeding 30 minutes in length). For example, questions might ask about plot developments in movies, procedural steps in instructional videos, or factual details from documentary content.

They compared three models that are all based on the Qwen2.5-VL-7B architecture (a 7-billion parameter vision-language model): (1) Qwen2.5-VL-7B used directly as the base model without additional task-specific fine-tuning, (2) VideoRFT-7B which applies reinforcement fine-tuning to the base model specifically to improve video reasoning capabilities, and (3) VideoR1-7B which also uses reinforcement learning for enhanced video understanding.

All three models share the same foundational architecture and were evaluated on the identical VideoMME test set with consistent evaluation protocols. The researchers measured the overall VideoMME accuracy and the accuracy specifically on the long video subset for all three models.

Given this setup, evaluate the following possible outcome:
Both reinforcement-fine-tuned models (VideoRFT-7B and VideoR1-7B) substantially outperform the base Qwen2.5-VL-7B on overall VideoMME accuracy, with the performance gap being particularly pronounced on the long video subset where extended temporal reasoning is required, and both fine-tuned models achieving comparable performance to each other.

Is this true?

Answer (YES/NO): NO